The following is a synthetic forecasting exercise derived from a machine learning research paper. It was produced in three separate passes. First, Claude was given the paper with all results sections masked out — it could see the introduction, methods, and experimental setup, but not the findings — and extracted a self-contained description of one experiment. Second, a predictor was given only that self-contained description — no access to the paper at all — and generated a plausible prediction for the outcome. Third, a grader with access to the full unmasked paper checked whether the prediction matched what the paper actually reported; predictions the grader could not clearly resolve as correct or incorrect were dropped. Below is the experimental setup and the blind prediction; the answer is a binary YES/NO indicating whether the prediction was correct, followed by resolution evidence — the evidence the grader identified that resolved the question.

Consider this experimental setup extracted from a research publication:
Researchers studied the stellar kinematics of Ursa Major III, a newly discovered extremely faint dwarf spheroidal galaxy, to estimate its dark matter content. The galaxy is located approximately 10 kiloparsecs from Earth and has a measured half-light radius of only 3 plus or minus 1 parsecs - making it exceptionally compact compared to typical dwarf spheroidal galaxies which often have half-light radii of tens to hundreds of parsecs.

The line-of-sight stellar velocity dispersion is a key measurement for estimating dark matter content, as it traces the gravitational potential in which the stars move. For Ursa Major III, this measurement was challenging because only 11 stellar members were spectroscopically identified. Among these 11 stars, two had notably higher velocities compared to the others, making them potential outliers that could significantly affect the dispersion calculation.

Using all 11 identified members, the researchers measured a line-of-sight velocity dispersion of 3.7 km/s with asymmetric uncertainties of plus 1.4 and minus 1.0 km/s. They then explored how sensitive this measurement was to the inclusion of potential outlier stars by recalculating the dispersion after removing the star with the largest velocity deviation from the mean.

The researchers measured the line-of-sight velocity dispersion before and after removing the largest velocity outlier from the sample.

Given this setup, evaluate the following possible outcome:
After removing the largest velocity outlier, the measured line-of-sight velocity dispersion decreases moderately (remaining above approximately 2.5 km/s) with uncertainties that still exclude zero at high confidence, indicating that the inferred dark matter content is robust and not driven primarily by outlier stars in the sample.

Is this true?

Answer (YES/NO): NO